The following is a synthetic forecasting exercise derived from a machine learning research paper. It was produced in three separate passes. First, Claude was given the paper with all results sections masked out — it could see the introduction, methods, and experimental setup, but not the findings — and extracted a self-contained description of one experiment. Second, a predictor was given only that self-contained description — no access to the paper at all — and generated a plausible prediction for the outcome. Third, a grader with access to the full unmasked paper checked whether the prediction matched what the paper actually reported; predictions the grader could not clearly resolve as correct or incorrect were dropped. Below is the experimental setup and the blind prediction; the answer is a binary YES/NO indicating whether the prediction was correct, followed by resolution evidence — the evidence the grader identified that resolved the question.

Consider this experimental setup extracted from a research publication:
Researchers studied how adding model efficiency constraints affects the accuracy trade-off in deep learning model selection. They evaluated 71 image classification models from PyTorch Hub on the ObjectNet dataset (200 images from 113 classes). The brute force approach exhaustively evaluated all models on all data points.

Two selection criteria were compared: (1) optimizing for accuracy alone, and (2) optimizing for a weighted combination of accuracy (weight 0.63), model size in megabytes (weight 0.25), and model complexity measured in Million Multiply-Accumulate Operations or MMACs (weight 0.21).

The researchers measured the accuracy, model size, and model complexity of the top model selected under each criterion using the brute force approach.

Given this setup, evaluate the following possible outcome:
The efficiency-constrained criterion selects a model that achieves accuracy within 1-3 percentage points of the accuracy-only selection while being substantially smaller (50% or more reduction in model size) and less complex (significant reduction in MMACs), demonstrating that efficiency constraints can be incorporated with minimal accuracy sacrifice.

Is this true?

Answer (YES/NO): NO